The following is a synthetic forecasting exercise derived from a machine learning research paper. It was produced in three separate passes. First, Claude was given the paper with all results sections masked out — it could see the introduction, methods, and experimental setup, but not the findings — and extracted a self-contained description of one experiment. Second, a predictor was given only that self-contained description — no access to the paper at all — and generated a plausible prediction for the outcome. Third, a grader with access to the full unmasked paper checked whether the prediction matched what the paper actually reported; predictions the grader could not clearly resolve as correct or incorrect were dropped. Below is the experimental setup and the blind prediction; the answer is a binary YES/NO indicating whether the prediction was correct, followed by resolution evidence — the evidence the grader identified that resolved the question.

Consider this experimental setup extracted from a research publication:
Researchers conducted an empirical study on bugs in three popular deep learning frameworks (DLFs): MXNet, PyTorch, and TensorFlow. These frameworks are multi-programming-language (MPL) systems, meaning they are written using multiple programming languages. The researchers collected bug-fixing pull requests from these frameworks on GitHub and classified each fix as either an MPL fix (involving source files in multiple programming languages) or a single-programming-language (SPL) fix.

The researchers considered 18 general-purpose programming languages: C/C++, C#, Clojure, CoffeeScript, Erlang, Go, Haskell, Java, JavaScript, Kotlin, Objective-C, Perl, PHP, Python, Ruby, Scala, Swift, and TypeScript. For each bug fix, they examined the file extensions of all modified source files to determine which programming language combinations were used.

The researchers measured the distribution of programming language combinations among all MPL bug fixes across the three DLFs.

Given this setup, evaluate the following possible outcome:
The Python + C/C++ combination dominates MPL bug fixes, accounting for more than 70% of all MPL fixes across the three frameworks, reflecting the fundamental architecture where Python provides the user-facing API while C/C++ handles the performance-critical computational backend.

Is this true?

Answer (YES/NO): YES